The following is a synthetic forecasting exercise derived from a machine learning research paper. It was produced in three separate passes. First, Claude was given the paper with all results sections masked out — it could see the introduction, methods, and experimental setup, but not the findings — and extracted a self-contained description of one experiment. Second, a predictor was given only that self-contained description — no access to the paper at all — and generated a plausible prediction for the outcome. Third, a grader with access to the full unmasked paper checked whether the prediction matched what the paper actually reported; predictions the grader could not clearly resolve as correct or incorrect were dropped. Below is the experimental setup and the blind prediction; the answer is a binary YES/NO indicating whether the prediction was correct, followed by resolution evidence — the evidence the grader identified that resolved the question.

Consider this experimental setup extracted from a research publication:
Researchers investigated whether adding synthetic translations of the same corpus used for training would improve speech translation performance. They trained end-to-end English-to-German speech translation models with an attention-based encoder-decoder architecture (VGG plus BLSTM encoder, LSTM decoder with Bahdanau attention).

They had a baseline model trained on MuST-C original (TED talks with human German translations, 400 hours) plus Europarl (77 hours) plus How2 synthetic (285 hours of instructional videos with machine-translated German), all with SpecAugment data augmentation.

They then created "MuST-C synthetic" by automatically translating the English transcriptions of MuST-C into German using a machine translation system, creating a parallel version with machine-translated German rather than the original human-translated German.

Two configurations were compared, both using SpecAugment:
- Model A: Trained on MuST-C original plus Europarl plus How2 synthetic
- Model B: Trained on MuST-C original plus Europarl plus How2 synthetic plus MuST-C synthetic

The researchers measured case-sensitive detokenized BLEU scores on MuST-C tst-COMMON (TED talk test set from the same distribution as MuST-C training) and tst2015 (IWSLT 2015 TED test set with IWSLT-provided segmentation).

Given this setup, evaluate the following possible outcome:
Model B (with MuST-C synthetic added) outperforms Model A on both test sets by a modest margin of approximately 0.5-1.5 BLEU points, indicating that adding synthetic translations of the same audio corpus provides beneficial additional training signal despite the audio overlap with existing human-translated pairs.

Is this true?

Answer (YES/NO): NO